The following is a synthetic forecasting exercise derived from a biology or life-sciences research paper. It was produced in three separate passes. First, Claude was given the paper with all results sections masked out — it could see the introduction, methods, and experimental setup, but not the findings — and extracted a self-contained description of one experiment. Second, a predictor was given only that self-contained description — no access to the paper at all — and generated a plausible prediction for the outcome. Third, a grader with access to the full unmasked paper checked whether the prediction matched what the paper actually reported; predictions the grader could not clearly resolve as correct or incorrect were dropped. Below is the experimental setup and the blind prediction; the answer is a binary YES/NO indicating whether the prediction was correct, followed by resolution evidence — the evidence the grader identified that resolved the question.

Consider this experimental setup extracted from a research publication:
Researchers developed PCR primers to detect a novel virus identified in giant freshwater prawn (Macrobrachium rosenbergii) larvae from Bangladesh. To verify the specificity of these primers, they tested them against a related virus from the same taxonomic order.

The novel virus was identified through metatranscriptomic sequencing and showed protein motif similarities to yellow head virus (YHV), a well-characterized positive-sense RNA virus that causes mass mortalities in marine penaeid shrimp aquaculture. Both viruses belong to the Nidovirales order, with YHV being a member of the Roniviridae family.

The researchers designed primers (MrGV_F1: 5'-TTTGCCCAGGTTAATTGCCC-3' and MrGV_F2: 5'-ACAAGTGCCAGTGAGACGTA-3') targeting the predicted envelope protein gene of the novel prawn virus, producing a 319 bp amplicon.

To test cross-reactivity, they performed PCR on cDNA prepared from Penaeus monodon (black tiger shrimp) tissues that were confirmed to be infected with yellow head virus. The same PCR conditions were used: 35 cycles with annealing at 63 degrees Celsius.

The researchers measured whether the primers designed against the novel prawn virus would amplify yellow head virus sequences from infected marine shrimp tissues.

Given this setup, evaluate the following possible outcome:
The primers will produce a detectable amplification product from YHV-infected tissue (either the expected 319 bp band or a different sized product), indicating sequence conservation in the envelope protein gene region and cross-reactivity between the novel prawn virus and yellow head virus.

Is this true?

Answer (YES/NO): NO